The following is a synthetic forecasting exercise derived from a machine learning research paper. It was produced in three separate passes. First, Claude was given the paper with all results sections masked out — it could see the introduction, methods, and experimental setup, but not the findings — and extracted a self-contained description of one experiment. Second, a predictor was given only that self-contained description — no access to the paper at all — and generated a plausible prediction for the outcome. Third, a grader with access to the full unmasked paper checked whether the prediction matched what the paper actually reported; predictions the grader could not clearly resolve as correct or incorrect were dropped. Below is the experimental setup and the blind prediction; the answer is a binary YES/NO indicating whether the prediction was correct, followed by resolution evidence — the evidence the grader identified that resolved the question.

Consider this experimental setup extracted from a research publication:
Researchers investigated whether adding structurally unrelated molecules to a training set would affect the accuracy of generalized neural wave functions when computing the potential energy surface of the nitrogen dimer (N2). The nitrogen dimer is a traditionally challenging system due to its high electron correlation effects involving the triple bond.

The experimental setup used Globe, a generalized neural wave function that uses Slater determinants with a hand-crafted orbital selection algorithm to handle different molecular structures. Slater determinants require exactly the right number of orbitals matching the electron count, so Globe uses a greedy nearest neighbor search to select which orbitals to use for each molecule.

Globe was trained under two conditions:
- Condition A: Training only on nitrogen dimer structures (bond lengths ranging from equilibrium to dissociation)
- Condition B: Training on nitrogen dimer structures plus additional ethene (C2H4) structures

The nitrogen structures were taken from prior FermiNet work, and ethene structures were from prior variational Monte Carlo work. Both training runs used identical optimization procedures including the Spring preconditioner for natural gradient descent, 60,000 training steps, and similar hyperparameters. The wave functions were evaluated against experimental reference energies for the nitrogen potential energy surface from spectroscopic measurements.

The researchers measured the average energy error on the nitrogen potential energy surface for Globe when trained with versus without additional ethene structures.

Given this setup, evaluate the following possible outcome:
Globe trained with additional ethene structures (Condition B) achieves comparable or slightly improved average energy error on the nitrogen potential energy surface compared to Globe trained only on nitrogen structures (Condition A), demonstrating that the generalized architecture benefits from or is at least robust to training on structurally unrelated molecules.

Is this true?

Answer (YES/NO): NO